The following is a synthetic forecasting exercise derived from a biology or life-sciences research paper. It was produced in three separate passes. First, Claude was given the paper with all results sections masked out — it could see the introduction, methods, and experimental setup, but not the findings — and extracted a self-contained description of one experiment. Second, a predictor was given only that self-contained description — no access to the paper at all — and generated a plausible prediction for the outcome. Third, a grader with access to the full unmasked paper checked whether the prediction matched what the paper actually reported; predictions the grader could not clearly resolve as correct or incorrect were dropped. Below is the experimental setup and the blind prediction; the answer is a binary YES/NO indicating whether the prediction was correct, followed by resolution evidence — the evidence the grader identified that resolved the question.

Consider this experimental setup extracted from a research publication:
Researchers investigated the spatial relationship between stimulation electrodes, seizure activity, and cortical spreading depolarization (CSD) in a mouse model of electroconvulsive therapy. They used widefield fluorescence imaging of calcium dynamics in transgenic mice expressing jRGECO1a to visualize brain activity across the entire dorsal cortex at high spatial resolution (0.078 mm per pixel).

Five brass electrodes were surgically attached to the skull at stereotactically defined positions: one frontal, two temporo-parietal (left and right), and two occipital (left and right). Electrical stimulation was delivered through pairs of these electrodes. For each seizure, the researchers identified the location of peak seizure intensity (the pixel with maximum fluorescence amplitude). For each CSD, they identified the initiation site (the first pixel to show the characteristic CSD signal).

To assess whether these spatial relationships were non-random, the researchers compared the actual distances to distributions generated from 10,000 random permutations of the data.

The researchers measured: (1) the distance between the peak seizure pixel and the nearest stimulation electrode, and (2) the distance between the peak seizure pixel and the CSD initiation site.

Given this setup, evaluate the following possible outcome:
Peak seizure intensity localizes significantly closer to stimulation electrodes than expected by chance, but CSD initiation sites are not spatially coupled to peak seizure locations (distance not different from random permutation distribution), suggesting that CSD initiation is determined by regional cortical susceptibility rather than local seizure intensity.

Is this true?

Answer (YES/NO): NO